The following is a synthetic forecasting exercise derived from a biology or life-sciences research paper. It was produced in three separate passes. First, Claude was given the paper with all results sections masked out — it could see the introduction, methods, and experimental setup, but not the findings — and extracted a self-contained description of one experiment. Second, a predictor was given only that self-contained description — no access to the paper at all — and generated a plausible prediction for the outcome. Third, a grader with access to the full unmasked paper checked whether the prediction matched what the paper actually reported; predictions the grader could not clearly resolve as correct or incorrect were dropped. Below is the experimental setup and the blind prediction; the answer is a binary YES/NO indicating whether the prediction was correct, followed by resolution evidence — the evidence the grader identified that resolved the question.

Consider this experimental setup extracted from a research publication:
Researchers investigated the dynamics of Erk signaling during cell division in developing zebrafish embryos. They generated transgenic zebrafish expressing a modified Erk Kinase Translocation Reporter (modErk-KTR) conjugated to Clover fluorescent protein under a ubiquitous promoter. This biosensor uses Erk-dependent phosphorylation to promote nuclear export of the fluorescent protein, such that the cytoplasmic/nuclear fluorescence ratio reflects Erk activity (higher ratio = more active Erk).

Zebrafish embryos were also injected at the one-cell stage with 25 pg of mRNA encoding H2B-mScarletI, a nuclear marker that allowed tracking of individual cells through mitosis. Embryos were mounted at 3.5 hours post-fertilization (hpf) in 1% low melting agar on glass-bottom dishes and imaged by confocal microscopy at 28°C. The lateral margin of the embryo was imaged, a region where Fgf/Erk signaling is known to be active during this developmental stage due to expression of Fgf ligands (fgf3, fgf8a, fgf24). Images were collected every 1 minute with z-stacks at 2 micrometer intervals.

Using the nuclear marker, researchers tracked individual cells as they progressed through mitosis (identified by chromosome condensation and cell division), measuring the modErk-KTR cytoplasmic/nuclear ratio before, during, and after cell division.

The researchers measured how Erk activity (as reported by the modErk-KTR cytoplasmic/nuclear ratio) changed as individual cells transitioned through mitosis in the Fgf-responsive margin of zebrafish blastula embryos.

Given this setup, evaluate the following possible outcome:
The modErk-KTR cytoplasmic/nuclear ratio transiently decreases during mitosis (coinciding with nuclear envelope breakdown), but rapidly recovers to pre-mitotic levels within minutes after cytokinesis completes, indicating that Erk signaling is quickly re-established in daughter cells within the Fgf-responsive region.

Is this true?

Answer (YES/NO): NO